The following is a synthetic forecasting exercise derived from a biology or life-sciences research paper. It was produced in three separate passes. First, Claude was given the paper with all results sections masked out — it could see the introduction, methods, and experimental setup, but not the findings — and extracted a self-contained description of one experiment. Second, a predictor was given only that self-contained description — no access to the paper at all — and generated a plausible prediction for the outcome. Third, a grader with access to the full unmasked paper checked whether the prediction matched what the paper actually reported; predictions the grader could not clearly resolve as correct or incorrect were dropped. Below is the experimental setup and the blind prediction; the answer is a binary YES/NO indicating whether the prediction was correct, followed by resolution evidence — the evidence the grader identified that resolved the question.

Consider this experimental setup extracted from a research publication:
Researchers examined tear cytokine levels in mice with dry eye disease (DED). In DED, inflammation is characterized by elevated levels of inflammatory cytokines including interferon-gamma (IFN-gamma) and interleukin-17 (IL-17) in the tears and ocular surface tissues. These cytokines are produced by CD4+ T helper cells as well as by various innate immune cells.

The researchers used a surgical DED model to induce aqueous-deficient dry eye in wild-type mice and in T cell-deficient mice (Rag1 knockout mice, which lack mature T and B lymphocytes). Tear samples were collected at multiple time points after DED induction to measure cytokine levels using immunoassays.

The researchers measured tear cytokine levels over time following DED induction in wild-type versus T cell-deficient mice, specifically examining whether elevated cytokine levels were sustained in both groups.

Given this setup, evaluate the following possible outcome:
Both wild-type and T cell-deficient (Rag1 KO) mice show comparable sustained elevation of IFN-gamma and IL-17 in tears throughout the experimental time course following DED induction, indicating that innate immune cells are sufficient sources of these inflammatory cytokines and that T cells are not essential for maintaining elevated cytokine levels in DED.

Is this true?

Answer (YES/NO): NO